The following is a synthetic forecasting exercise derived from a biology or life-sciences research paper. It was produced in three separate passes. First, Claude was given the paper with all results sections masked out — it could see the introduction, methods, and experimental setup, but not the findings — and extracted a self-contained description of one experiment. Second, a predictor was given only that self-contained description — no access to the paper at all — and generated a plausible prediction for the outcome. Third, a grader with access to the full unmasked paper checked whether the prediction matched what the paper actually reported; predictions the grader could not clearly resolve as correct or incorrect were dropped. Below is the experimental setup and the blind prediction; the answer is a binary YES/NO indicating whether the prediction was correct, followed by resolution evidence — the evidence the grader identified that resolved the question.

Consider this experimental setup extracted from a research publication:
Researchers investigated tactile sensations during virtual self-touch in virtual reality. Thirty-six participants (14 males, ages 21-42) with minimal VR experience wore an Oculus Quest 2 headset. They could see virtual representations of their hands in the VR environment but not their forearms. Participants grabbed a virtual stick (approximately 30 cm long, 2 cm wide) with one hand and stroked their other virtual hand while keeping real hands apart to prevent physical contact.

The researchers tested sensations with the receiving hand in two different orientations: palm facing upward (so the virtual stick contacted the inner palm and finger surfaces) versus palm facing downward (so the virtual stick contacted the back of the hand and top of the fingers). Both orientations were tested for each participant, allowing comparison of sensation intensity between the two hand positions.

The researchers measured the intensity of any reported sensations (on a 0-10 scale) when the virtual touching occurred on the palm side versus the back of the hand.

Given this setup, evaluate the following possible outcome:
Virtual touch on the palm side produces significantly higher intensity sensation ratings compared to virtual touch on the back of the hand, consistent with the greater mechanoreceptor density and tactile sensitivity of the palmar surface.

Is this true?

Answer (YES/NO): NO